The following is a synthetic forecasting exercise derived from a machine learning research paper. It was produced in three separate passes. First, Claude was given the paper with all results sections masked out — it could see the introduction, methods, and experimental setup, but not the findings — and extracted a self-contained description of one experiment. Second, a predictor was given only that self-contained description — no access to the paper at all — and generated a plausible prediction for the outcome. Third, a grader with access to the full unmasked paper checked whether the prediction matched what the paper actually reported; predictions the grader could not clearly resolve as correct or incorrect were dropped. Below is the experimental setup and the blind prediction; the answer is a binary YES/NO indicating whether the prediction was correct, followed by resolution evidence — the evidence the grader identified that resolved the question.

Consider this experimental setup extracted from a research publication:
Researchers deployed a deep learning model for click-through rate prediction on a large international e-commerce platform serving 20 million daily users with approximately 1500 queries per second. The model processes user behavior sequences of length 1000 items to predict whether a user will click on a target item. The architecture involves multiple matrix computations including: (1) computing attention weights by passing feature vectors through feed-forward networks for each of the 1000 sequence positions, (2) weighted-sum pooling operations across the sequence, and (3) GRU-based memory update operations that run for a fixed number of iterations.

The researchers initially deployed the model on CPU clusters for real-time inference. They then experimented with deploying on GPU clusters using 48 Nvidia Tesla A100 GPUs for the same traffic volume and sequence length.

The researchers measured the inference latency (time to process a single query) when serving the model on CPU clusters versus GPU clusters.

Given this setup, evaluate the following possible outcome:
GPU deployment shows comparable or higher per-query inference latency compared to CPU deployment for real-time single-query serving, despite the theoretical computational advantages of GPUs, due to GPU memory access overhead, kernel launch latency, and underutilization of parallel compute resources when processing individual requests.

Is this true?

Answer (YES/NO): NO